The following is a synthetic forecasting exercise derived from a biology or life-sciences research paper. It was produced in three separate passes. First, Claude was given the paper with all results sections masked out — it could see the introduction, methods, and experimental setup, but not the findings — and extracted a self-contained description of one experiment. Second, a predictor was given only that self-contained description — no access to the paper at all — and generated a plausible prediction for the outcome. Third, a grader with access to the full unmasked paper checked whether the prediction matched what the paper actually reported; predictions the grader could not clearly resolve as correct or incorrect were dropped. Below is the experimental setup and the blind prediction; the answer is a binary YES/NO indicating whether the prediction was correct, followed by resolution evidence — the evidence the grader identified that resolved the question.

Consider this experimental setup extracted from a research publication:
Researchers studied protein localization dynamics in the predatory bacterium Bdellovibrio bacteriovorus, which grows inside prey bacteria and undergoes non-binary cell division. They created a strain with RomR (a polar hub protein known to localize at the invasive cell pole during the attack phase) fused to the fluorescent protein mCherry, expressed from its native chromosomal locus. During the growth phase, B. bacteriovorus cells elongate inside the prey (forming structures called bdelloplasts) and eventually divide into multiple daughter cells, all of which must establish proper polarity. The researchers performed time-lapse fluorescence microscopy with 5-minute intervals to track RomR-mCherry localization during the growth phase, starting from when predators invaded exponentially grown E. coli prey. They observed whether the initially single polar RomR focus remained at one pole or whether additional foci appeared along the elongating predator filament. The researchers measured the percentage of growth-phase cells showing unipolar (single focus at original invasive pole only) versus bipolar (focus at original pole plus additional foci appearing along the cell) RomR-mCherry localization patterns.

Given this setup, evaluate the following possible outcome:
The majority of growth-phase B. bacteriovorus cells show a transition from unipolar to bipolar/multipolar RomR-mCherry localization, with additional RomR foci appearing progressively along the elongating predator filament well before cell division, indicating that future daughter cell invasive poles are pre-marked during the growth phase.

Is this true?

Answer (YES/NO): NO